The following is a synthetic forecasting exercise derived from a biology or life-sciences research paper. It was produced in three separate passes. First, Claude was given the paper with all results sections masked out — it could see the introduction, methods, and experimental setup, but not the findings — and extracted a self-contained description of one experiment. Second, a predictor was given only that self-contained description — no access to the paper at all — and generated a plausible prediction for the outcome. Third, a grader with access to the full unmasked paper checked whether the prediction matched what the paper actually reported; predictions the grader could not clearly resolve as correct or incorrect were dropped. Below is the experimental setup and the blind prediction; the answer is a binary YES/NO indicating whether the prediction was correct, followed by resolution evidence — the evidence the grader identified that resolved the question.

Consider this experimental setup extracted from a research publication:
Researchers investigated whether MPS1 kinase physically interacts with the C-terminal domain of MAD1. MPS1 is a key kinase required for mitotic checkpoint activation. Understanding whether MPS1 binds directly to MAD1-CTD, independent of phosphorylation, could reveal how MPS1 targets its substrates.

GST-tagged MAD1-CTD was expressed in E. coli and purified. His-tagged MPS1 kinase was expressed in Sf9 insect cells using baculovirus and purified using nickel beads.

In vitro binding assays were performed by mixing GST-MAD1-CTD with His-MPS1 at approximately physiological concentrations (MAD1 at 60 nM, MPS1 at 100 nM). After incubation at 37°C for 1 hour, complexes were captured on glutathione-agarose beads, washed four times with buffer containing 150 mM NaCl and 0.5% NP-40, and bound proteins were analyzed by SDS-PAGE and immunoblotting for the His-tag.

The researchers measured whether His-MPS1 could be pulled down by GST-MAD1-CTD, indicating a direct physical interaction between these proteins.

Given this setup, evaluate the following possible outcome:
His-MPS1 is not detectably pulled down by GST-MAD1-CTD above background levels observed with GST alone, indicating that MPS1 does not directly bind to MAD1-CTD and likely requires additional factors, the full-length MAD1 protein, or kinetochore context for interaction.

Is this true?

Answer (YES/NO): NO